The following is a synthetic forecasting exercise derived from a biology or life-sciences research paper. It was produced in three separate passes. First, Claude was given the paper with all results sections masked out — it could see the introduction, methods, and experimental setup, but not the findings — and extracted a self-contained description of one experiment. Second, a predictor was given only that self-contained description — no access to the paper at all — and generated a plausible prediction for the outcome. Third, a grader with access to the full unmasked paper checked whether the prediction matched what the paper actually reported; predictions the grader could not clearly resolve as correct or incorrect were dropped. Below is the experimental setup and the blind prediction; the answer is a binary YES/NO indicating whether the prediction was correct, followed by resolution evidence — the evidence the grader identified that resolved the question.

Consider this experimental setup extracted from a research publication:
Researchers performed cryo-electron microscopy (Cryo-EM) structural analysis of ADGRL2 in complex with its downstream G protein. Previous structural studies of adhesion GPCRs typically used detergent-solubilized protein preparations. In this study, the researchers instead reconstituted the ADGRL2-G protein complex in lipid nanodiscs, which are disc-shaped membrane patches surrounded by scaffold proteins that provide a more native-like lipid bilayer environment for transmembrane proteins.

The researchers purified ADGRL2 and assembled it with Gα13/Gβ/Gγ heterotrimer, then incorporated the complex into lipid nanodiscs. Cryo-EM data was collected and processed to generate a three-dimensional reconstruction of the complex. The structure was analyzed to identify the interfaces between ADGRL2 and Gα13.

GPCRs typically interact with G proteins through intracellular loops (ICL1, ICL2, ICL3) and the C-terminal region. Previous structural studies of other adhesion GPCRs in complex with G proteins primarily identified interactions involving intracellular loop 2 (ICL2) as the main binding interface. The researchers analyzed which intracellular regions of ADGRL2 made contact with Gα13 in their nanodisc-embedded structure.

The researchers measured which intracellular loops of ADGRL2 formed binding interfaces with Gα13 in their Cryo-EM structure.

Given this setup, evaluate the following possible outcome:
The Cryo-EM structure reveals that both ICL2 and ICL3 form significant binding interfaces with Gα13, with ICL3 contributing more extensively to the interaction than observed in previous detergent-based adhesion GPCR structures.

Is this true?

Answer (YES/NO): YES